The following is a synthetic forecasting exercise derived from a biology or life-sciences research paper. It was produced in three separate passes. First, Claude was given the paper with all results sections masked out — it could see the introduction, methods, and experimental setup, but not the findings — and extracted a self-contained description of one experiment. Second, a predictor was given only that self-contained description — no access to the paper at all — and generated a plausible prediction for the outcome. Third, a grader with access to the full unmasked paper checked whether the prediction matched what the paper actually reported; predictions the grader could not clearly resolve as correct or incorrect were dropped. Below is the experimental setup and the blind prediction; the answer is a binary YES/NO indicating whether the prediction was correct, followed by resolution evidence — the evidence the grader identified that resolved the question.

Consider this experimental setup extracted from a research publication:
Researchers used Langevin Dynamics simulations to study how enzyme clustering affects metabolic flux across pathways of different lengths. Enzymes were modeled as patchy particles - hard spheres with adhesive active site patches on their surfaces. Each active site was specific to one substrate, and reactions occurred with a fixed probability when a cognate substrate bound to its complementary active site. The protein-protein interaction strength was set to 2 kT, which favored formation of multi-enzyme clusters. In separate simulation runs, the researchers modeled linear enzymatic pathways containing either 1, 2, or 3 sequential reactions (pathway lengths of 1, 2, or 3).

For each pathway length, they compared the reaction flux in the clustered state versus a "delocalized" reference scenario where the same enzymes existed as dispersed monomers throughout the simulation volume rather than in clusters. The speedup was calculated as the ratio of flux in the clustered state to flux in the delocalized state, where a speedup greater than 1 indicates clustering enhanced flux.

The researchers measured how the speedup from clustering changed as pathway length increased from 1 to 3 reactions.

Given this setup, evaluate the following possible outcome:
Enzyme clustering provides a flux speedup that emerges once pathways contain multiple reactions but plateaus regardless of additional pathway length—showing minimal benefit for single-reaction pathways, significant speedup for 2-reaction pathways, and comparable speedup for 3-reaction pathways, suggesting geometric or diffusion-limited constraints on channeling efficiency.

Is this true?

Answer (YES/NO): NO